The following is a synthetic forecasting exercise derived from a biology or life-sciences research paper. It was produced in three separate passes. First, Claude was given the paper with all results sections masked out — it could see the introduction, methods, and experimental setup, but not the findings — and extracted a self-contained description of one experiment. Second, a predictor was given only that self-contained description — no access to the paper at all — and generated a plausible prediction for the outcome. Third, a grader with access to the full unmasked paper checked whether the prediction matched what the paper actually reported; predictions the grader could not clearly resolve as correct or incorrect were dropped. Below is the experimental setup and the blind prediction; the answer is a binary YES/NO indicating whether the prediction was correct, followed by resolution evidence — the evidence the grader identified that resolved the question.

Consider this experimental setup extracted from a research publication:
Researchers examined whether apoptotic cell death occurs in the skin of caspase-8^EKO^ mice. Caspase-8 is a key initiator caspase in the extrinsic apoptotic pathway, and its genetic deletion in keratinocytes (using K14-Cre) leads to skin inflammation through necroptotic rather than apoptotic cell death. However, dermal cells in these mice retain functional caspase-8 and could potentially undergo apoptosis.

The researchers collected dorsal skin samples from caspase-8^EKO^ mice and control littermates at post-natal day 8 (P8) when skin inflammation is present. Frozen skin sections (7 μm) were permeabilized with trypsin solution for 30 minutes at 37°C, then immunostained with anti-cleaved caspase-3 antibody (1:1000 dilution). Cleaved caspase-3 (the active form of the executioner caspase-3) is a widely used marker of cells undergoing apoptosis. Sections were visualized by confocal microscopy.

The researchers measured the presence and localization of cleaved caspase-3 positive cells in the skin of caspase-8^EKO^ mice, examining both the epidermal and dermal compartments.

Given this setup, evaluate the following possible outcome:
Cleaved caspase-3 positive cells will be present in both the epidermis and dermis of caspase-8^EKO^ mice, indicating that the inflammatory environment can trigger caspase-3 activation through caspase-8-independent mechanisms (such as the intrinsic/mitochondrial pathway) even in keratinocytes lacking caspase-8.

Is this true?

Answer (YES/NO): NO